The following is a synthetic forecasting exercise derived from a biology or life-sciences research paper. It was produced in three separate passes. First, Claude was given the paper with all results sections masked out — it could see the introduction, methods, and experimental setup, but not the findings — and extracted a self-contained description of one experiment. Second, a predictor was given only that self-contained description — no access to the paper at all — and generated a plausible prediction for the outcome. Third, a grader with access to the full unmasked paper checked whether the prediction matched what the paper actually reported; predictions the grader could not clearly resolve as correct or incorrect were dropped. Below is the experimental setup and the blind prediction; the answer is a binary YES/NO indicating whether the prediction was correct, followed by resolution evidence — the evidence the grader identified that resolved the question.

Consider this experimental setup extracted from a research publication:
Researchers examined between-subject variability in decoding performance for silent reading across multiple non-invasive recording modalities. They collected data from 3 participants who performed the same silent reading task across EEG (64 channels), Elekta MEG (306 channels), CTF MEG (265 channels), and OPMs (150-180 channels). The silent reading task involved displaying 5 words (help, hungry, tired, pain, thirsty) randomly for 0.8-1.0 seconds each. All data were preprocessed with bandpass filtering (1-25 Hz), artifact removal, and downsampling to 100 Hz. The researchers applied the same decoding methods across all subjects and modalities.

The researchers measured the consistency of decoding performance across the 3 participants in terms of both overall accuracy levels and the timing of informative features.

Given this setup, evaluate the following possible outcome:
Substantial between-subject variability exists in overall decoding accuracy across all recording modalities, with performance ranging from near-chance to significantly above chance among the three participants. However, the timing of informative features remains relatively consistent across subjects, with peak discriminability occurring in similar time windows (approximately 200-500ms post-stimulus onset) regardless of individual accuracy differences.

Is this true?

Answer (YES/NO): NO